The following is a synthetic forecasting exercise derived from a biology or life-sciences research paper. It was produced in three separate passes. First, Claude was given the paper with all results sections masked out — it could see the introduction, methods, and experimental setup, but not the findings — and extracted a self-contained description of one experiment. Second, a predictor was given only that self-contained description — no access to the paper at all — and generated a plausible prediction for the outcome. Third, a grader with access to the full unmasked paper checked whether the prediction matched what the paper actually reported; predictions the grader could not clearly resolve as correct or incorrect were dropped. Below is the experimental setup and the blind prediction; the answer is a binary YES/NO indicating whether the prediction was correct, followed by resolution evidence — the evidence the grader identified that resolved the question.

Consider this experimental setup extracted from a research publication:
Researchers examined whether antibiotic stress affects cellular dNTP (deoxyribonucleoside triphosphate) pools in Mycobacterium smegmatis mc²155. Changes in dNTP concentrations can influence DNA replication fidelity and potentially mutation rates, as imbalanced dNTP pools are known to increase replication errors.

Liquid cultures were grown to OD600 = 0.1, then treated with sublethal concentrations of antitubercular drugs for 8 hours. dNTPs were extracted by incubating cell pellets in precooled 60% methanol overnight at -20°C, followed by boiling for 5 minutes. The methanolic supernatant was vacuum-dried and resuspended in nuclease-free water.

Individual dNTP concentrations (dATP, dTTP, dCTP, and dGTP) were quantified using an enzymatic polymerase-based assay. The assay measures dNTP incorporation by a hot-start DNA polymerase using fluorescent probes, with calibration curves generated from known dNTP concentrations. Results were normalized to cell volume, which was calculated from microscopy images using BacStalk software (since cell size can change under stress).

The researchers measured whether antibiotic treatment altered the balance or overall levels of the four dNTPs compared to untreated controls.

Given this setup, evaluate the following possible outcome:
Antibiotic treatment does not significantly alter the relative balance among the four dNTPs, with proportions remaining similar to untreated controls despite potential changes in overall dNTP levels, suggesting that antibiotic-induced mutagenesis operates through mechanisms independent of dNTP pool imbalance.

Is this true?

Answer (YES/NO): NO